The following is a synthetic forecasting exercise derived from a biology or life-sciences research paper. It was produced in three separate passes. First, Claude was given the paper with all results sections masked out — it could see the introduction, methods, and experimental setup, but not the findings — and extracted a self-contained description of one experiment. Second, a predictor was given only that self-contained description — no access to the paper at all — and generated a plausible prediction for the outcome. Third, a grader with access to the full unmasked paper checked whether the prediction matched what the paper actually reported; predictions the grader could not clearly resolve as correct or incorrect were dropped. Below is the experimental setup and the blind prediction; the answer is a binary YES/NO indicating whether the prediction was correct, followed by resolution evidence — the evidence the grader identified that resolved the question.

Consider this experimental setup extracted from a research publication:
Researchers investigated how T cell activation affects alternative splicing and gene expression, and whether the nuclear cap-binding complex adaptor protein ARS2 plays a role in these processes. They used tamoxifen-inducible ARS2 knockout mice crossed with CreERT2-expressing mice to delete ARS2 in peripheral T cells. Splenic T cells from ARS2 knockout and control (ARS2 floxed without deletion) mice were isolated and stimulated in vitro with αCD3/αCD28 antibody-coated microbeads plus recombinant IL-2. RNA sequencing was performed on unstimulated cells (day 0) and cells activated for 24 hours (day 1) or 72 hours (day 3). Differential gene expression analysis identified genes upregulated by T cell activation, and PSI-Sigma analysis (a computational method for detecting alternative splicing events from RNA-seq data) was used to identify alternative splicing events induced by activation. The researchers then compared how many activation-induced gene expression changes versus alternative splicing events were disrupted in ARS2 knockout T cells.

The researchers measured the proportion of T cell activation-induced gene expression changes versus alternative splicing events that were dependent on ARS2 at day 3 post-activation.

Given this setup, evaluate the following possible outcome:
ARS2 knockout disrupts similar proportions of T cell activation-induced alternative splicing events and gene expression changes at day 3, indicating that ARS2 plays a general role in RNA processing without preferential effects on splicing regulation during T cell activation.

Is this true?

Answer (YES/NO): NO